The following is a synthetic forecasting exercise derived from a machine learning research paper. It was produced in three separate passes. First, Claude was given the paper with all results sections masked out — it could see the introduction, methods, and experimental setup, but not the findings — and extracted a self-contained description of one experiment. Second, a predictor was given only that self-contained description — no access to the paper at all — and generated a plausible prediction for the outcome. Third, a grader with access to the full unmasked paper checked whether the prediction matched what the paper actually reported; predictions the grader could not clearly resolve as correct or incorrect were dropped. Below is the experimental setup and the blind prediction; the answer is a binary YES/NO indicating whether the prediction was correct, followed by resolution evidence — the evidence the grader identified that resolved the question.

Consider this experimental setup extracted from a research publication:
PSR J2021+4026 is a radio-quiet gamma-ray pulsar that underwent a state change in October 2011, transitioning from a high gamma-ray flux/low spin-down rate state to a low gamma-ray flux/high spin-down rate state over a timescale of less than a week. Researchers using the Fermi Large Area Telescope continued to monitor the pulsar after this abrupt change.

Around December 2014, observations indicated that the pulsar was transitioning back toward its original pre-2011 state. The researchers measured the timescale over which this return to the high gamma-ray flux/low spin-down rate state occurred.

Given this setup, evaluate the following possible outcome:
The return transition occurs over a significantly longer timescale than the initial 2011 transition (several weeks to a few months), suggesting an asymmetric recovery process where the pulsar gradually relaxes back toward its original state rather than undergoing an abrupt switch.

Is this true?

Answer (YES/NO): YES